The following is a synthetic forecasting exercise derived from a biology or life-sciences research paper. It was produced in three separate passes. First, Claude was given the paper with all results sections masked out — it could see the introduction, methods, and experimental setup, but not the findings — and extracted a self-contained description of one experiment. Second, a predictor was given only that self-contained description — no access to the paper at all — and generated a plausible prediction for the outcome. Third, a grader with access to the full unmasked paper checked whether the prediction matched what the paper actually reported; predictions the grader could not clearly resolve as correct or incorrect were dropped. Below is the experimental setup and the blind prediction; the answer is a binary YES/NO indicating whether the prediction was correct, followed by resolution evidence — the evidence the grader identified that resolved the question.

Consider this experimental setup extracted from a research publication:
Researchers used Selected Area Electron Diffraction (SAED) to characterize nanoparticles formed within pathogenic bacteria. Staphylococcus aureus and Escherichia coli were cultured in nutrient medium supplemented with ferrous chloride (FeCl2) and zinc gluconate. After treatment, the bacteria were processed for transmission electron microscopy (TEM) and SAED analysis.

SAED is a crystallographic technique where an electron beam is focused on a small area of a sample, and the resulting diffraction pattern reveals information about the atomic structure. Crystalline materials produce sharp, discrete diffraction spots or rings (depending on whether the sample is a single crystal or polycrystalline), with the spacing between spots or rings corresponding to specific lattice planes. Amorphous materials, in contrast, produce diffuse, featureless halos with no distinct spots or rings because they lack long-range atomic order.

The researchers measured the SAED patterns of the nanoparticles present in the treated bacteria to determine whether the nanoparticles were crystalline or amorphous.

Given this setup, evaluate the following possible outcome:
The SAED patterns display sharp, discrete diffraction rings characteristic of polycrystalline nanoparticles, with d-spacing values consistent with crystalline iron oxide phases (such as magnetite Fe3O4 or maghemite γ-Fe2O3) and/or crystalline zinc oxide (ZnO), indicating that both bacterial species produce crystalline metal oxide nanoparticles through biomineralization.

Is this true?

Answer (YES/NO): NO